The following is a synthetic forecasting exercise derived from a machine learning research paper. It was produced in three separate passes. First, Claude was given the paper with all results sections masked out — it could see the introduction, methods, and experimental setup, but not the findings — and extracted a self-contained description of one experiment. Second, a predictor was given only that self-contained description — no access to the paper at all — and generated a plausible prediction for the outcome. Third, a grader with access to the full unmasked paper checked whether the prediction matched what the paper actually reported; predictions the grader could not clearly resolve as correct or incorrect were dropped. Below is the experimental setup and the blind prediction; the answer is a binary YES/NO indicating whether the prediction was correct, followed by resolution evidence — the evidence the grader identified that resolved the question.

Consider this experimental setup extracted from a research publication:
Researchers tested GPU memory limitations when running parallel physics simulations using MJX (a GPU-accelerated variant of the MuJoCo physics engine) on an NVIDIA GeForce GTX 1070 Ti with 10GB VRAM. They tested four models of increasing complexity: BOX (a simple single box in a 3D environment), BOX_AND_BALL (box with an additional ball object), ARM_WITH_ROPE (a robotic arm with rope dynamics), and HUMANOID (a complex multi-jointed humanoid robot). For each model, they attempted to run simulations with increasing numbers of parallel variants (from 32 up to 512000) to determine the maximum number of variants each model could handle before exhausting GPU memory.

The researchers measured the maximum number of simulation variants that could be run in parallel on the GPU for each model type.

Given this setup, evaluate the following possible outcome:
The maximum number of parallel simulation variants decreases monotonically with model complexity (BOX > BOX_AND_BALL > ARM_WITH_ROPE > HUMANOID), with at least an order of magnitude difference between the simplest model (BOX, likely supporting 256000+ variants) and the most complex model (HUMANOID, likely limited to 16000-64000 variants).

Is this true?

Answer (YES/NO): NO